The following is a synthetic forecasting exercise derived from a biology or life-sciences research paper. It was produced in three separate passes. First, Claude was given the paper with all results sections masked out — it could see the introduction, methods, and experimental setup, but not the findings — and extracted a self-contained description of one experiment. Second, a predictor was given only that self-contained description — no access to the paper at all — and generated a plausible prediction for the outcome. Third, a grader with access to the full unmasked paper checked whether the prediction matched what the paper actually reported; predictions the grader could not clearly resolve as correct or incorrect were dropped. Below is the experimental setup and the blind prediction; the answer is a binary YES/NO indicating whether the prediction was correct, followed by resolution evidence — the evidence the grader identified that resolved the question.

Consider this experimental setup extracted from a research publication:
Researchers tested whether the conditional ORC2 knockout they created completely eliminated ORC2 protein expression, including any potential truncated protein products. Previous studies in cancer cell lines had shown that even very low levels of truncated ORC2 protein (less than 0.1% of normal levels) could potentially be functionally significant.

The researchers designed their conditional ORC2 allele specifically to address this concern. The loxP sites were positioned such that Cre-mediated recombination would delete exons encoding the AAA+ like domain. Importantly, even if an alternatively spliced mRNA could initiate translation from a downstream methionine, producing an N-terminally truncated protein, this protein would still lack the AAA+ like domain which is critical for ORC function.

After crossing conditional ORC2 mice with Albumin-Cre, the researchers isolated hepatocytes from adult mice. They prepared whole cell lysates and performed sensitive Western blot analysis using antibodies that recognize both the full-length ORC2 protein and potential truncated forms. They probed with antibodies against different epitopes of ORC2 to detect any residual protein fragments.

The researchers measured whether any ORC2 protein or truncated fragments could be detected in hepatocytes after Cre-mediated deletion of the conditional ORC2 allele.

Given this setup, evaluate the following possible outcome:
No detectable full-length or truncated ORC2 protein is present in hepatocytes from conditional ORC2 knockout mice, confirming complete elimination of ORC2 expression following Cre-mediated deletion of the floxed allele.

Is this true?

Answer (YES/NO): YES